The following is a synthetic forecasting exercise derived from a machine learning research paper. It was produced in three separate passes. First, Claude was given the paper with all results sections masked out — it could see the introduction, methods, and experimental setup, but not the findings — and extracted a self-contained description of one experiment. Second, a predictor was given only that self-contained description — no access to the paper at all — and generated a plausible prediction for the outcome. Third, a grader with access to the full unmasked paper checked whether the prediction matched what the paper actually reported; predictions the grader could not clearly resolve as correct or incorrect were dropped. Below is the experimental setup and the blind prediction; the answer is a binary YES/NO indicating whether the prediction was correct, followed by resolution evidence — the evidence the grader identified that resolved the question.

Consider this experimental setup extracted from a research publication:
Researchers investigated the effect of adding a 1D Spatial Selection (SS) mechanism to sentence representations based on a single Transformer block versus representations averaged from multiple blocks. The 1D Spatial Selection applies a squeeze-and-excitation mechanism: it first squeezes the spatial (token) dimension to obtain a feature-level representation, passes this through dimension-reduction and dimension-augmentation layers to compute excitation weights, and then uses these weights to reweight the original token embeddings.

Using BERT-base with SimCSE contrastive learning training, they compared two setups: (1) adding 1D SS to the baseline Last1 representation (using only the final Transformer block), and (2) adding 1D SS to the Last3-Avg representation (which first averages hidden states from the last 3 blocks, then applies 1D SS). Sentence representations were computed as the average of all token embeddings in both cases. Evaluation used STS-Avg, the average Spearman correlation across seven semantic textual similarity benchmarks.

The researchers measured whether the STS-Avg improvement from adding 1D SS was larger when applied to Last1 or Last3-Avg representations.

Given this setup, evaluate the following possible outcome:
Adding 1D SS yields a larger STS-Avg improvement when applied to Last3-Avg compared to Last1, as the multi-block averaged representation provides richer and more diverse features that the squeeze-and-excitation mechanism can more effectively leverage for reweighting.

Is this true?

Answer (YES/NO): NO